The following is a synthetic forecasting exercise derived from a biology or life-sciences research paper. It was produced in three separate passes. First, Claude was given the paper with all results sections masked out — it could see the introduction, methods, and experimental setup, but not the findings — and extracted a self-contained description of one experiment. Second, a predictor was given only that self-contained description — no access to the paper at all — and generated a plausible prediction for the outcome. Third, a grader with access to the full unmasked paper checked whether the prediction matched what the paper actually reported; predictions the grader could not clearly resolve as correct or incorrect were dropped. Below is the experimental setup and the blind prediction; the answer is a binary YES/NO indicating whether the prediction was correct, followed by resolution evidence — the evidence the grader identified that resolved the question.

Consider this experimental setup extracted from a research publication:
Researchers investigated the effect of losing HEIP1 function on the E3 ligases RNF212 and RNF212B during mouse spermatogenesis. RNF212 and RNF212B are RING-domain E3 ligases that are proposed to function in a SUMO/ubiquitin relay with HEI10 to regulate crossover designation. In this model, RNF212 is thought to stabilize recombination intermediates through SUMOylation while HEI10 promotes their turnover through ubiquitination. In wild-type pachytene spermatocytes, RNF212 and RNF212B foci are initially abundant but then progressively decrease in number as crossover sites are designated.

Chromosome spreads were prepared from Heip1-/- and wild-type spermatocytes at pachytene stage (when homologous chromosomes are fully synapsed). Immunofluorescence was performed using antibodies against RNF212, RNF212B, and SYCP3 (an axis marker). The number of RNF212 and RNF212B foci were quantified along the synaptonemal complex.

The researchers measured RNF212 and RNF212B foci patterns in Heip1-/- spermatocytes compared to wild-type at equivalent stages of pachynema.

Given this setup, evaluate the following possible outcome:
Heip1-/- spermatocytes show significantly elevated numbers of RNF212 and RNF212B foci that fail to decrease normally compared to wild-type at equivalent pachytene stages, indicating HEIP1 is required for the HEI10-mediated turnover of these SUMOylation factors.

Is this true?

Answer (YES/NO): YES